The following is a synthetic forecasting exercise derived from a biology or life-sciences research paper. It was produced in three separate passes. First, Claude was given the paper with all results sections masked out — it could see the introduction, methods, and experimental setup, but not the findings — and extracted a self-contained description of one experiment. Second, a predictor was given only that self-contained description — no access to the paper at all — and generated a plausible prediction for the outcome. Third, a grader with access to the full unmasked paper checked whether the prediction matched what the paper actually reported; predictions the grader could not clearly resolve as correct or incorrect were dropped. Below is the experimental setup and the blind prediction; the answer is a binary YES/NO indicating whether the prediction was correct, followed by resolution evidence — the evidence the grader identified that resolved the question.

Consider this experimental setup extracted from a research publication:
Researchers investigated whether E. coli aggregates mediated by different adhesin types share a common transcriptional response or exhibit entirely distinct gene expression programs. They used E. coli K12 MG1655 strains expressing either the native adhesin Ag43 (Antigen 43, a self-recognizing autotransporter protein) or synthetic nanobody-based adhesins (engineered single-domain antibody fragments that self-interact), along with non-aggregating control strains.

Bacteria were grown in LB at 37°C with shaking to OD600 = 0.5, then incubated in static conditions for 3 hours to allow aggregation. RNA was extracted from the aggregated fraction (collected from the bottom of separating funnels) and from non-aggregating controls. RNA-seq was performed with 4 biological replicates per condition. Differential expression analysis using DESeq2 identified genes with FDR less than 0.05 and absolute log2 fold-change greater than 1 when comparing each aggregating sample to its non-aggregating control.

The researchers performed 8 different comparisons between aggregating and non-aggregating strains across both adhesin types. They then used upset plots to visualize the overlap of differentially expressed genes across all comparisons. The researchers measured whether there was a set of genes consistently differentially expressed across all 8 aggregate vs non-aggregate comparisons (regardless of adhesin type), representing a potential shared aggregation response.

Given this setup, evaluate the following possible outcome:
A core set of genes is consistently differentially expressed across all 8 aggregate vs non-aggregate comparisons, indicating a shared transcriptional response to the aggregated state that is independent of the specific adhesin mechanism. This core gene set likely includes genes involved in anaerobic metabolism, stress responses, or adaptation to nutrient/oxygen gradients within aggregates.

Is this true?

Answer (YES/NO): YES